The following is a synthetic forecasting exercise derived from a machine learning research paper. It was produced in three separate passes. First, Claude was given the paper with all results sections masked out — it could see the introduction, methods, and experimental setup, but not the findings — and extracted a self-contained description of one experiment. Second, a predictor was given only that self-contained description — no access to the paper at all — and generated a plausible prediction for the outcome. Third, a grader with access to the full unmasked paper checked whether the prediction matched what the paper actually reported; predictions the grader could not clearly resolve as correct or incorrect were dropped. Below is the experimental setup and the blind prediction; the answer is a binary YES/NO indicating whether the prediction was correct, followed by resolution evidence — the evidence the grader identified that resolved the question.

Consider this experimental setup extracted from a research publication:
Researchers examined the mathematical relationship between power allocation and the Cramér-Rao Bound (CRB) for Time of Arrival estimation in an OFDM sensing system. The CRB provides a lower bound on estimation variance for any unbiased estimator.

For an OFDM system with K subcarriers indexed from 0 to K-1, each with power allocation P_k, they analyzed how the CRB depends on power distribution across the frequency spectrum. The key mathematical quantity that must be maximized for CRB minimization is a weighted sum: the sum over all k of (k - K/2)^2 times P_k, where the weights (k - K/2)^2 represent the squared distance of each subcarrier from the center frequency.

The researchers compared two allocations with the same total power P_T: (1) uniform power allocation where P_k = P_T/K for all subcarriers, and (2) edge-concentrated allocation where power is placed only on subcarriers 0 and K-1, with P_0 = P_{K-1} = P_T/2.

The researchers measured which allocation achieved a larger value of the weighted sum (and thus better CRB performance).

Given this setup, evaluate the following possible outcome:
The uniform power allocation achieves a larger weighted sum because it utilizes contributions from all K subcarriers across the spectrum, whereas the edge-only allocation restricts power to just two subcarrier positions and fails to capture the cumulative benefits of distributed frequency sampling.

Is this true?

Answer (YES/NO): NO